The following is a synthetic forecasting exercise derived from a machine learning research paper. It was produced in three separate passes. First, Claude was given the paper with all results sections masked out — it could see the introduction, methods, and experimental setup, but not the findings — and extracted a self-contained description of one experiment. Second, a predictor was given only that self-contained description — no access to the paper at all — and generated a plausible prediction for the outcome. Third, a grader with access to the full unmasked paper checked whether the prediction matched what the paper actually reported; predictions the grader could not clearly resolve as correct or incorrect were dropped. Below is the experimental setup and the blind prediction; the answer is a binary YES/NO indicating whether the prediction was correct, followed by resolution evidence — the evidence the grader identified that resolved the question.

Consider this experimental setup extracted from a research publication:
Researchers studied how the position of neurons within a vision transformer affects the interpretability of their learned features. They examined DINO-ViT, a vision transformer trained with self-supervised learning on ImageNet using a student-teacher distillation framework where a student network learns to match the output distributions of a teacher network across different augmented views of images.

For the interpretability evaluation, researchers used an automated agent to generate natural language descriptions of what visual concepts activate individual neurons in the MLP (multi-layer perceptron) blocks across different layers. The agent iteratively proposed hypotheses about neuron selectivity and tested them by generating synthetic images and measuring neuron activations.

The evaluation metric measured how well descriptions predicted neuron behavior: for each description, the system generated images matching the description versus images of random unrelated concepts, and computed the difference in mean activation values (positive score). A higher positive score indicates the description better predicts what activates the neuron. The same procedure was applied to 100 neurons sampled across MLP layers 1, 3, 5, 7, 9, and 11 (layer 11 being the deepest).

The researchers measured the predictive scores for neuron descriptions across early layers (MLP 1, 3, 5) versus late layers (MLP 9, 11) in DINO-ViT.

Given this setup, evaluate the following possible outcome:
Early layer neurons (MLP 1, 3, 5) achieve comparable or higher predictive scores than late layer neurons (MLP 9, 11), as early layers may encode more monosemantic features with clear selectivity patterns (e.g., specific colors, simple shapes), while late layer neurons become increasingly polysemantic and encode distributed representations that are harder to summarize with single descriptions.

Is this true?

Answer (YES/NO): NO